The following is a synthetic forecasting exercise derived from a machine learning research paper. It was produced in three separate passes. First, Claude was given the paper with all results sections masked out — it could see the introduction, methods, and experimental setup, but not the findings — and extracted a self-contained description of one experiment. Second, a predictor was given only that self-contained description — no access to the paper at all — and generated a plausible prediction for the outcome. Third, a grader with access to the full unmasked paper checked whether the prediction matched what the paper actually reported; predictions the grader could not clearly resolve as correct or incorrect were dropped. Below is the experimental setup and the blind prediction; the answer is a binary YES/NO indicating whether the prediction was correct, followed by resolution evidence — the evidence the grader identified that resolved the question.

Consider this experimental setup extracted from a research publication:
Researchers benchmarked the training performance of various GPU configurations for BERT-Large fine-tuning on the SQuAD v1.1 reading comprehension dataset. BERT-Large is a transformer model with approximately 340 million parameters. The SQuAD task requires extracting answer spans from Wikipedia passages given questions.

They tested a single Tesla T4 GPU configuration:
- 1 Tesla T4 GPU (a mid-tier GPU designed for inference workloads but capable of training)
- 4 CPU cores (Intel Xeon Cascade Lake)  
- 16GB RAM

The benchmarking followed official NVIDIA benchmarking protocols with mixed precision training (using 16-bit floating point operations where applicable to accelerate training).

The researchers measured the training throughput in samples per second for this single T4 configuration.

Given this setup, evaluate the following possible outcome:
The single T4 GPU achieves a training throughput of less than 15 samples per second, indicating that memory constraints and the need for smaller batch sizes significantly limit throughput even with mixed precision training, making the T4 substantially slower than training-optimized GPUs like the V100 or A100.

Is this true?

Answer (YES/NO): NO